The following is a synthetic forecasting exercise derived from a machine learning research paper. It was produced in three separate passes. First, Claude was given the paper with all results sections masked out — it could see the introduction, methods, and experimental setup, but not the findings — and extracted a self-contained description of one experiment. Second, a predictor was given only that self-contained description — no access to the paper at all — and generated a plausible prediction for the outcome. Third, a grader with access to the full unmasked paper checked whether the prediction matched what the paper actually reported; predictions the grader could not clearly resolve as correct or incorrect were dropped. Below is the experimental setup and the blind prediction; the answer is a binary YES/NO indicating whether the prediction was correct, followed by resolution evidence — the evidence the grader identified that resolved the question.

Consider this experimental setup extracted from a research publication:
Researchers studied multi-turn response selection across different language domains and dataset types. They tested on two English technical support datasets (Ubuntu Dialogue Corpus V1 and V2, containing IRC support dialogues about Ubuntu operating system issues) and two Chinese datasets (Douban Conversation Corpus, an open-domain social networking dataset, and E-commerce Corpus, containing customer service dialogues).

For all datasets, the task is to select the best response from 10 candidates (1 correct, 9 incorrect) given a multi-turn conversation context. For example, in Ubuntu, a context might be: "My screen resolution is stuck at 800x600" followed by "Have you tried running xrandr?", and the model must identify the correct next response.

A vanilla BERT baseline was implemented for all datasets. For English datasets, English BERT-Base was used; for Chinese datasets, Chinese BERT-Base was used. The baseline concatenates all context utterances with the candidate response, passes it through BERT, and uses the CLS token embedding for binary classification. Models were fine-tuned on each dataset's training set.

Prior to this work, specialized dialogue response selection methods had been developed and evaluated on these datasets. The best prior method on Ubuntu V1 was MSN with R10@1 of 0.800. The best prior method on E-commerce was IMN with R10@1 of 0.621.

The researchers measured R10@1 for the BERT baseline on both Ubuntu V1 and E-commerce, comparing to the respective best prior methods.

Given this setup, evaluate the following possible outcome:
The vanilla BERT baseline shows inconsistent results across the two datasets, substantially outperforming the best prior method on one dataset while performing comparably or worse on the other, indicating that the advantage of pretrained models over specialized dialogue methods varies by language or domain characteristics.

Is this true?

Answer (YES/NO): NO